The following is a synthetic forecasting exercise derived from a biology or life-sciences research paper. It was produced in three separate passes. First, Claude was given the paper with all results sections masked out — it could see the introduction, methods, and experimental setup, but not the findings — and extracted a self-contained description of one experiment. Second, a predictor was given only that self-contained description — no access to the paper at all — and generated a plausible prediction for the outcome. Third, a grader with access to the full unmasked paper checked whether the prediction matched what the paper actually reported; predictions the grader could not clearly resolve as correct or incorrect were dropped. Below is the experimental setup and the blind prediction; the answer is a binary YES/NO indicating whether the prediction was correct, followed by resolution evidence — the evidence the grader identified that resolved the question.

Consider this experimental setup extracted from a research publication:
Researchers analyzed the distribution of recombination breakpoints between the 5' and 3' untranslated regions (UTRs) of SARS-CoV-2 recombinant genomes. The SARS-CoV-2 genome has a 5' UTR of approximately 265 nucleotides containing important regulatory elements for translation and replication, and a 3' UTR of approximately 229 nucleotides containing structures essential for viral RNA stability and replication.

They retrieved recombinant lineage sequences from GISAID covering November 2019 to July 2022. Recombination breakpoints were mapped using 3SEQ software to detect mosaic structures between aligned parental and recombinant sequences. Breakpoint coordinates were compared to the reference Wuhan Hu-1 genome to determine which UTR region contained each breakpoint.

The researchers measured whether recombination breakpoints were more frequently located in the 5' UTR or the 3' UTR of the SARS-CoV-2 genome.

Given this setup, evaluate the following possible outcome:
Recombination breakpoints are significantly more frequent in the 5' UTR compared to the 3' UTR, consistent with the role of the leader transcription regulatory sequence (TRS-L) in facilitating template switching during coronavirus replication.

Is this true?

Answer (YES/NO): NO